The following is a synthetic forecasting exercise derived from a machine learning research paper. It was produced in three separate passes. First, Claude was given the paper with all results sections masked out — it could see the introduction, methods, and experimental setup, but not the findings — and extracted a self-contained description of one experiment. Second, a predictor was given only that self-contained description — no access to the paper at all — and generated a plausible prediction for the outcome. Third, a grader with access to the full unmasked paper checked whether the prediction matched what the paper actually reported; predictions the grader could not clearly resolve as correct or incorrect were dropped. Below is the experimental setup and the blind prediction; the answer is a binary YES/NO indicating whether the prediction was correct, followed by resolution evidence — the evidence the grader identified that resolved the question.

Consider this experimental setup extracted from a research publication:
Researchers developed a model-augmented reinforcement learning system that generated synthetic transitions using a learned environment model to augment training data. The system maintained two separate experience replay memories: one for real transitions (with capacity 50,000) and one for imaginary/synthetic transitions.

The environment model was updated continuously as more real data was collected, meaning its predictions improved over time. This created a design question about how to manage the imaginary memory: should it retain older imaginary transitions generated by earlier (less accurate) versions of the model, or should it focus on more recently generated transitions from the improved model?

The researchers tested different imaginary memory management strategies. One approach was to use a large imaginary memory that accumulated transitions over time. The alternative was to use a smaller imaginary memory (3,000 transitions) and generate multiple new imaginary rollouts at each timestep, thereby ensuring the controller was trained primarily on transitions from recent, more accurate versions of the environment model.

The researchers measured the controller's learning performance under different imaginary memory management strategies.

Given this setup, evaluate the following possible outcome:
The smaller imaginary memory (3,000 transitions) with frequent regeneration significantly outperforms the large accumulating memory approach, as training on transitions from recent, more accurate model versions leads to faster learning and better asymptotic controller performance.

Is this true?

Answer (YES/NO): NO